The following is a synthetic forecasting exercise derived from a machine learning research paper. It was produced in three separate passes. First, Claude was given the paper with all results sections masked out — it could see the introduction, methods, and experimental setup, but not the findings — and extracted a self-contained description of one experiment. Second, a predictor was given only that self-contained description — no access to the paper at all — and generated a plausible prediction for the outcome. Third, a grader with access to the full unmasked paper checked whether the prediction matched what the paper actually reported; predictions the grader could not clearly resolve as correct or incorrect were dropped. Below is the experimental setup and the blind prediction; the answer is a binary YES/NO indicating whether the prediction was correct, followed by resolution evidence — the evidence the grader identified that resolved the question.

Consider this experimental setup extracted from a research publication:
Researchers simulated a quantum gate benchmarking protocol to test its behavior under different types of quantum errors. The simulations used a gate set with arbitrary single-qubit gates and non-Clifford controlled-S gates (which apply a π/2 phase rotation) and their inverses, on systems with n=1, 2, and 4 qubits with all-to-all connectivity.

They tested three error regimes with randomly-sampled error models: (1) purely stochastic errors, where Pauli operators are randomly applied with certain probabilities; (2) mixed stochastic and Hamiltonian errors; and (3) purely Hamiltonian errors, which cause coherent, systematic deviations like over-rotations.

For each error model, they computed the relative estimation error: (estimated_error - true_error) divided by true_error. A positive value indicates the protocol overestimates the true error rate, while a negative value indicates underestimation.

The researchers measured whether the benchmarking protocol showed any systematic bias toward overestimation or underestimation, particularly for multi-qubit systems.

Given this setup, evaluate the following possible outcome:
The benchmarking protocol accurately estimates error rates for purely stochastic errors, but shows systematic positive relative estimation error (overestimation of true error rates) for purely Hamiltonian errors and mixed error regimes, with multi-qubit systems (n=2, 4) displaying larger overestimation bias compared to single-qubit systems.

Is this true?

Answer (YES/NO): NO